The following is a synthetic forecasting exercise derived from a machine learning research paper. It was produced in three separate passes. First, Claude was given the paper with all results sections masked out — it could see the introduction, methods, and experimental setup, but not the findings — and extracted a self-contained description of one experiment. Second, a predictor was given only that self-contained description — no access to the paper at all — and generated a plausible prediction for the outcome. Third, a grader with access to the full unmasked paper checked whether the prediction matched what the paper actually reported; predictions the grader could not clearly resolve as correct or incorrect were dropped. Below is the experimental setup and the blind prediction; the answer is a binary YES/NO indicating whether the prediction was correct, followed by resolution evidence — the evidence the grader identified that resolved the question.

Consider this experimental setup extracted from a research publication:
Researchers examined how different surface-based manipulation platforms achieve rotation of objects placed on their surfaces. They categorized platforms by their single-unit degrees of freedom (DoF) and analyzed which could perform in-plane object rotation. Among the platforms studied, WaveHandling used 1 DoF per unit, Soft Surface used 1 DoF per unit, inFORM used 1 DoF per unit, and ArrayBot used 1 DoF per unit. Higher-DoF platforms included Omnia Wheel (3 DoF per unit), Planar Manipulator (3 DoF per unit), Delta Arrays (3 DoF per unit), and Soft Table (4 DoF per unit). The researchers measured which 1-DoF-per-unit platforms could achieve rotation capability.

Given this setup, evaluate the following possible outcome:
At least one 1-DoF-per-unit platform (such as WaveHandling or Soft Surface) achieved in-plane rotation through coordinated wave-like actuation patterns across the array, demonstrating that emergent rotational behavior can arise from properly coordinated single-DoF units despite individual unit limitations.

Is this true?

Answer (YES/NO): NO